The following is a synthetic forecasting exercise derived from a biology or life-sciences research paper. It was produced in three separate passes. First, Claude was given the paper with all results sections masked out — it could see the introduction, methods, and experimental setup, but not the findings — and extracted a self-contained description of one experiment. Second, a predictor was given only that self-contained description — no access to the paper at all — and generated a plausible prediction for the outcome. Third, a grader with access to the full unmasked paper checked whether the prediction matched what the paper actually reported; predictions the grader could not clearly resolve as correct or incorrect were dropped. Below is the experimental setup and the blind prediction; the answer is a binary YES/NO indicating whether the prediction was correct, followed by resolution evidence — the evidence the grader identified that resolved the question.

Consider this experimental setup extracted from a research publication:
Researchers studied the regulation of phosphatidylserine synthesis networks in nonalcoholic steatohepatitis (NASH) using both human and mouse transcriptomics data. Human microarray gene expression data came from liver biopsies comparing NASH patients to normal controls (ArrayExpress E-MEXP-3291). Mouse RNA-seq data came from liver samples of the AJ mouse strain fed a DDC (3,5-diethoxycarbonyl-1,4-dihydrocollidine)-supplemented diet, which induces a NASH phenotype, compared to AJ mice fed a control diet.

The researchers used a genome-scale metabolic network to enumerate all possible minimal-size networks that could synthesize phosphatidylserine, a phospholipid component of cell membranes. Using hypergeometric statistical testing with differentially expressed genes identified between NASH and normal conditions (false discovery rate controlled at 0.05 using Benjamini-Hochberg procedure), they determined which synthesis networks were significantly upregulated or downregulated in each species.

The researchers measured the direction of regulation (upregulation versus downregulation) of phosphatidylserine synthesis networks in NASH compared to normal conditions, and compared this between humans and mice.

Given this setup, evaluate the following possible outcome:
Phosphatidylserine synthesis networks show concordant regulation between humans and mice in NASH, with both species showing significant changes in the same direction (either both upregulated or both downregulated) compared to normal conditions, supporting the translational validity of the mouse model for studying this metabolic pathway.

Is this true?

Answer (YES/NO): NO